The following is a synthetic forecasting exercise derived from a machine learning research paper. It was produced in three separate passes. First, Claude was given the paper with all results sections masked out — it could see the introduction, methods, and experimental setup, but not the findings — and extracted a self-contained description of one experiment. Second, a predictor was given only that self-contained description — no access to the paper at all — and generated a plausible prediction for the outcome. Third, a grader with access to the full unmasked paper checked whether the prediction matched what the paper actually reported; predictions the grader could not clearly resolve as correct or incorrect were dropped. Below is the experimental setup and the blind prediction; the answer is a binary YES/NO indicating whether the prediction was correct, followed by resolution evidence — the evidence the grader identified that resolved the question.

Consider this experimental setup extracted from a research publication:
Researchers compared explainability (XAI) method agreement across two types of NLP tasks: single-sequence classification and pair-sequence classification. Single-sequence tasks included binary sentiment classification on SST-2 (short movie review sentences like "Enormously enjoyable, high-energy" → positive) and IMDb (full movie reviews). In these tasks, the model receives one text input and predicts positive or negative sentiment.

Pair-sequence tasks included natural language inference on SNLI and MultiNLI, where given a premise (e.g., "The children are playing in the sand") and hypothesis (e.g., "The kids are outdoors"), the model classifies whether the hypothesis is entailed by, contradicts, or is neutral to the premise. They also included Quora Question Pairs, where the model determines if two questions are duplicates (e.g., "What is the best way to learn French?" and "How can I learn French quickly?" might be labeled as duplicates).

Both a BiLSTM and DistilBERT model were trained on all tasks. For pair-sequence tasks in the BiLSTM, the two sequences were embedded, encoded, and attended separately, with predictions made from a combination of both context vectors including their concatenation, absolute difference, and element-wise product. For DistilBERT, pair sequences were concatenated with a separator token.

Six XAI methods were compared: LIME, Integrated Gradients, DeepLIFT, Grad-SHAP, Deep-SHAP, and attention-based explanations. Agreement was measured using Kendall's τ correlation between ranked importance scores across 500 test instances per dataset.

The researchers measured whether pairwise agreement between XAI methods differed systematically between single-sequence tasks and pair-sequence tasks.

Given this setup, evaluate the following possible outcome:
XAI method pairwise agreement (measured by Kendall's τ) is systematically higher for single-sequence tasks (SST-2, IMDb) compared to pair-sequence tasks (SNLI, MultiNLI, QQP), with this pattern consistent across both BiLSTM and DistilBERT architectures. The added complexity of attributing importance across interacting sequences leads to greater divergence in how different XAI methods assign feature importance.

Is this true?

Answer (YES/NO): YES